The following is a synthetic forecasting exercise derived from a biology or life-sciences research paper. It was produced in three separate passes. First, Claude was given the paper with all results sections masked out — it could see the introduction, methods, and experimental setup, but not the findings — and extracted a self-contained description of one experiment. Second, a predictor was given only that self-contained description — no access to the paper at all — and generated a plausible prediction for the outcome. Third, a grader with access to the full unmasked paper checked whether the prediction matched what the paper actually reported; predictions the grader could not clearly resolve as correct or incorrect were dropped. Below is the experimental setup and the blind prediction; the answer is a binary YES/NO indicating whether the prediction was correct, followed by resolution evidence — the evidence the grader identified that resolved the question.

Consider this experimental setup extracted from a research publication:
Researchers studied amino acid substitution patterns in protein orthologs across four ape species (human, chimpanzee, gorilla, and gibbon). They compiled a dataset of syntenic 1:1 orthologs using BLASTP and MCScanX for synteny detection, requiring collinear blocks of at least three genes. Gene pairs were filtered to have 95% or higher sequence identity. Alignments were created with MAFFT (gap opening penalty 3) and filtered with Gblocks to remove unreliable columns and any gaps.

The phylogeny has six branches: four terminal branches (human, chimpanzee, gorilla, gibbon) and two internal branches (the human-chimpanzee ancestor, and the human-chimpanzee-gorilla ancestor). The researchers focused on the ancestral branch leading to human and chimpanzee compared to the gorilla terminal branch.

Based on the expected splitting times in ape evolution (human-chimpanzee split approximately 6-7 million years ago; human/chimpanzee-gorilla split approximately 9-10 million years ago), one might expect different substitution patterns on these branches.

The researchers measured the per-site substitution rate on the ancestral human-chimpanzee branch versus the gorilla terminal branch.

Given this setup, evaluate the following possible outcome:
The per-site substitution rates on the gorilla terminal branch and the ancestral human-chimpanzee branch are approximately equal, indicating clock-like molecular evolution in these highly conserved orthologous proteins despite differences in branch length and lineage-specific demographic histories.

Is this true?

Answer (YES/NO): YES